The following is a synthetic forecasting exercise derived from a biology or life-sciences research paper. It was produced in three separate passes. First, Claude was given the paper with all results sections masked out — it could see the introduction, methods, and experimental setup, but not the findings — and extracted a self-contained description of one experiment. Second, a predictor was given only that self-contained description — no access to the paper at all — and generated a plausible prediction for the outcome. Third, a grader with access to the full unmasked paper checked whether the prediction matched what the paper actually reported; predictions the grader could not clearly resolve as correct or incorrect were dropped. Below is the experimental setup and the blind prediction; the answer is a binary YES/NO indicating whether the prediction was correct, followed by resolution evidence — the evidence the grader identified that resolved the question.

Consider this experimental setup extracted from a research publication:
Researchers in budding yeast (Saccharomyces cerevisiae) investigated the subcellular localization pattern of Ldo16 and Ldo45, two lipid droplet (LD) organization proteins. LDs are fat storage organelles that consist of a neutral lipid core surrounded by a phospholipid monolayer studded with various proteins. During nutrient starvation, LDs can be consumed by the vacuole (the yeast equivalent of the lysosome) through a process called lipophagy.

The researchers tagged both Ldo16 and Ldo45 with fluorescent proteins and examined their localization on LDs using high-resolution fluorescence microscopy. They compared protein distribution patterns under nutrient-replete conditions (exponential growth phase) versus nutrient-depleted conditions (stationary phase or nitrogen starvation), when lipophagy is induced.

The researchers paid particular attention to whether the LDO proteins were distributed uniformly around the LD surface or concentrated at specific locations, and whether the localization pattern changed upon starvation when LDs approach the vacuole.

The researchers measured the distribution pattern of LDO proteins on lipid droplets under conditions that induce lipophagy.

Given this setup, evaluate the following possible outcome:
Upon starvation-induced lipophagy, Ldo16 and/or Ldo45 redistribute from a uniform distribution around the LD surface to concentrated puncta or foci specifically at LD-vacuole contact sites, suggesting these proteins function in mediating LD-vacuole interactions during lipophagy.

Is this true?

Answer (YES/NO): YES